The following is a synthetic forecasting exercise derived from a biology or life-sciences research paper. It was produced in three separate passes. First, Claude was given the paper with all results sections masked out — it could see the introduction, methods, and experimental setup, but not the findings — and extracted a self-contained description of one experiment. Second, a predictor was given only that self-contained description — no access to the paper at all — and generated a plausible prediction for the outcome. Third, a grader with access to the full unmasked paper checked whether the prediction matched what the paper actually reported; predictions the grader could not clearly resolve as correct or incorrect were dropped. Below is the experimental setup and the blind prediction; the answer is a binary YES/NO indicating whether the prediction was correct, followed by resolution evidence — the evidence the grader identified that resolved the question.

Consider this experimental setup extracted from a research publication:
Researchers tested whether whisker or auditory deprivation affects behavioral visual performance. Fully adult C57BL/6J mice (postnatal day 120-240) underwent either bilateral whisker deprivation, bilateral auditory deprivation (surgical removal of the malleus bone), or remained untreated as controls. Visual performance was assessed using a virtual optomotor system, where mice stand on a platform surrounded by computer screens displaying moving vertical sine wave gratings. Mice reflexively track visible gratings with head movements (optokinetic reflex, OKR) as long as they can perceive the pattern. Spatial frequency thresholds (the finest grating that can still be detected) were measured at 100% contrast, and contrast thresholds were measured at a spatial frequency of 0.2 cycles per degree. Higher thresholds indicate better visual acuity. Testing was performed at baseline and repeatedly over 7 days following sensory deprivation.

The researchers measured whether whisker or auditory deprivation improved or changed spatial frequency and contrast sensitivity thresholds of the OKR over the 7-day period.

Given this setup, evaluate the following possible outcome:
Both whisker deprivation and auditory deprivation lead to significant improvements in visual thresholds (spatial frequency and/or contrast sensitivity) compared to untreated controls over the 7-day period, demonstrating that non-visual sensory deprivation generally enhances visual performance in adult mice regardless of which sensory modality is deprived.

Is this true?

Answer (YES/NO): YES